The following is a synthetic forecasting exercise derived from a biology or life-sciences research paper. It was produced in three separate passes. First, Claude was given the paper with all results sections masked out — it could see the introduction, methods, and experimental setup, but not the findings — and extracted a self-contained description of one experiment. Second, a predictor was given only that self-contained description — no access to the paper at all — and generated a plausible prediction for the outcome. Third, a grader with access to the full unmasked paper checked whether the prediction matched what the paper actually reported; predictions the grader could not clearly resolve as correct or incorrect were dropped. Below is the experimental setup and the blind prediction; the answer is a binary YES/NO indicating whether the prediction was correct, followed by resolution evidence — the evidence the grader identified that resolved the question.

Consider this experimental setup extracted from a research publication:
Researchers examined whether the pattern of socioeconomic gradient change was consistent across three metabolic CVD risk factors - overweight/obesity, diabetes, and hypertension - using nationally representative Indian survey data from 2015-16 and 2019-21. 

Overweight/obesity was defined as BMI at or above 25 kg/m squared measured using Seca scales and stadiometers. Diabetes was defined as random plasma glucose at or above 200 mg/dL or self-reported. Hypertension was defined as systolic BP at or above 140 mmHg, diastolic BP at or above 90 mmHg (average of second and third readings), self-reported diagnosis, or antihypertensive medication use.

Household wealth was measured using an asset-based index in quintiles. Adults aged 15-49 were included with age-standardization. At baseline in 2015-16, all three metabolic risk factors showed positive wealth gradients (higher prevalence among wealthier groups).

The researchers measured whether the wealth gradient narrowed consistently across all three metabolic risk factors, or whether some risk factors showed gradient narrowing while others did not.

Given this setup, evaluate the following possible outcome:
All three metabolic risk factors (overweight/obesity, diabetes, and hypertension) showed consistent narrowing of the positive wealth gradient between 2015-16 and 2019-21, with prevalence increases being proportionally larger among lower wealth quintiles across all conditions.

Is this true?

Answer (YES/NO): YES